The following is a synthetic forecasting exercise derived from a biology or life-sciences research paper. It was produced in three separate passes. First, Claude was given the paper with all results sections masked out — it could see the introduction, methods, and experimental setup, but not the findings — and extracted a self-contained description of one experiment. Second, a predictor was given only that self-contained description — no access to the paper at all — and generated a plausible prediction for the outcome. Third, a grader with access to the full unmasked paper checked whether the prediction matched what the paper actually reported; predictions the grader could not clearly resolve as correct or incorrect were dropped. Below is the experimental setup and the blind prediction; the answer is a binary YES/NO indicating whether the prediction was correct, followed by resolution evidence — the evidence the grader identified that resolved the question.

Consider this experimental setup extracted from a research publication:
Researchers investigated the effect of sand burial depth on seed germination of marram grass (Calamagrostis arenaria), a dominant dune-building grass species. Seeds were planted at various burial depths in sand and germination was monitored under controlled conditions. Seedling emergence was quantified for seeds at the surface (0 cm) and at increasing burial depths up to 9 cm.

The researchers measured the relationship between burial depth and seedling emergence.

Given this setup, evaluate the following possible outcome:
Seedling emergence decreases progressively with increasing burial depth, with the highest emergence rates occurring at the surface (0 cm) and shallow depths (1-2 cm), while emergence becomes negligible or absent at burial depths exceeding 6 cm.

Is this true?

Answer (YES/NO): NO